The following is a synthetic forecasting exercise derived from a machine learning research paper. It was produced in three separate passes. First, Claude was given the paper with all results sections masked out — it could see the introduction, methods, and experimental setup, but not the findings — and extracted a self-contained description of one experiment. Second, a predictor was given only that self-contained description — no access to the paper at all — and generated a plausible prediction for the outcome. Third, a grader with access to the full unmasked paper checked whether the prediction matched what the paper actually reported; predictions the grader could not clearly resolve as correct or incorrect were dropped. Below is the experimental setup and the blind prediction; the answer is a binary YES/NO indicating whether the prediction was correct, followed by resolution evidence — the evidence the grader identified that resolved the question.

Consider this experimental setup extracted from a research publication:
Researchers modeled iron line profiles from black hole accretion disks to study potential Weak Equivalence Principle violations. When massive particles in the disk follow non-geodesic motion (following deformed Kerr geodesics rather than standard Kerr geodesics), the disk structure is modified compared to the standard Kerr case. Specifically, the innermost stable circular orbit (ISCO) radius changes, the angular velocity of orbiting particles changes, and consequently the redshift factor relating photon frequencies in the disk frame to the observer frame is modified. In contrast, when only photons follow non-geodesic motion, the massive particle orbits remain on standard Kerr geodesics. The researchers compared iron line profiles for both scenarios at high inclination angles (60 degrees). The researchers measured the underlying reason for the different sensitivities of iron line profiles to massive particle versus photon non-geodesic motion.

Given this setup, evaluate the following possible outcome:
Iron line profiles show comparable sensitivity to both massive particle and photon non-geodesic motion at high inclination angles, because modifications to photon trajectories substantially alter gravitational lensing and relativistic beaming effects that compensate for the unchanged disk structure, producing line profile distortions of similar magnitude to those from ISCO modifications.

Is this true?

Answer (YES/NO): NO